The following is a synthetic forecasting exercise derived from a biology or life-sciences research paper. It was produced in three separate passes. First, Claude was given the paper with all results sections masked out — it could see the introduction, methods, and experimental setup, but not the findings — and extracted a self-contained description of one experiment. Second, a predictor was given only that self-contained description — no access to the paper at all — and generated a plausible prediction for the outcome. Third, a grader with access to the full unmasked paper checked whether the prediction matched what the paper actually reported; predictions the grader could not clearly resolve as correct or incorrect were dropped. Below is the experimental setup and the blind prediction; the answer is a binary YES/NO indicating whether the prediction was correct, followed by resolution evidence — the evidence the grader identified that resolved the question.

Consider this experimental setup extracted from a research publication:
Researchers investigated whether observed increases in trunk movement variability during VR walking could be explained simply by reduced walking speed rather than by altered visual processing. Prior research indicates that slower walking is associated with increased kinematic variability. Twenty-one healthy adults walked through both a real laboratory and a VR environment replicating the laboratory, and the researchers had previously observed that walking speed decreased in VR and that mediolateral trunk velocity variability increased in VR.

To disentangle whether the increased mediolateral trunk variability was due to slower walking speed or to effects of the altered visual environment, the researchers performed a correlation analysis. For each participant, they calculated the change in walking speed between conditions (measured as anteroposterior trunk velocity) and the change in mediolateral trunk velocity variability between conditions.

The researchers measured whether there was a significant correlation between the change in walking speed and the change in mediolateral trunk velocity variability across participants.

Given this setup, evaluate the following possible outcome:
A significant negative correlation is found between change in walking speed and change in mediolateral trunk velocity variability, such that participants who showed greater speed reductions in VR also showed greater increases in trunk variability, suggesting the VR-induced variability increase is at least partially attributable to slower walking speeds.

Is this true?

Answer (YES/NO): NO